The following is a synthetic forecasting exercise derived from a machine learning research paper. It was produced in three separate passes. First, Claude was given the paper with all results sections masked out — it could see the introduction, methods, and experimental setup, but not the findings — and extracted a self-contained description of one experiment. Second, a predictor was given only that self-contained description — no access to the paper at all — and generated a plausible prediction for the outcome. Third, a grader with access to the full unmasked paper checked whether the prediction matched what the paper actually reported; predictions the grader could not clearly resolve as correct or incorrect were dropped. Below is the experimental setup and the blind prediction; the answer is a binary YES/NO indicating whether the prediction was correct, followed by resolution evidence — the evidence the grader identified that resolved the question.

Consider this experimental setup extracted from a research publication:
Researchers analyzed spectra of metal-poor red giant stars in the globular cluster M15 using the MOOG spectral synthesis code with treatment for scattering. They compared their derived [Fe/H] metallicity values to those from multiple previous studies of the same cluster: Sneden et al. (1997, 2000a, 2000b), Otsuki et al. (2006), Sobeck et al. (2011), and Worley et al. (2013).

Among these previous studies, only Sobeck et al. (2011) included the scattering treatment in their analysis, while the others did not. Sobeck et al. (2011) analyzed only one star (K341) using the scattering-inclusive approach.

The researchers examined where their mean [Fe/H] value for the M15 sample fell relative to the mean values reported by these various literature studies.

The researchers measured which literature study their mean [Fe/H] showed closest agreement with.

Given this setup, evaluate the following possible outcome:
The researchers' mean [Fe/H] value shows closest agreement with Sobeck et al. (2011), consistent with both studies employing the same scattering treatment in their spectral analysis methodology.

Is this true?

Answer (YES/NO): YES